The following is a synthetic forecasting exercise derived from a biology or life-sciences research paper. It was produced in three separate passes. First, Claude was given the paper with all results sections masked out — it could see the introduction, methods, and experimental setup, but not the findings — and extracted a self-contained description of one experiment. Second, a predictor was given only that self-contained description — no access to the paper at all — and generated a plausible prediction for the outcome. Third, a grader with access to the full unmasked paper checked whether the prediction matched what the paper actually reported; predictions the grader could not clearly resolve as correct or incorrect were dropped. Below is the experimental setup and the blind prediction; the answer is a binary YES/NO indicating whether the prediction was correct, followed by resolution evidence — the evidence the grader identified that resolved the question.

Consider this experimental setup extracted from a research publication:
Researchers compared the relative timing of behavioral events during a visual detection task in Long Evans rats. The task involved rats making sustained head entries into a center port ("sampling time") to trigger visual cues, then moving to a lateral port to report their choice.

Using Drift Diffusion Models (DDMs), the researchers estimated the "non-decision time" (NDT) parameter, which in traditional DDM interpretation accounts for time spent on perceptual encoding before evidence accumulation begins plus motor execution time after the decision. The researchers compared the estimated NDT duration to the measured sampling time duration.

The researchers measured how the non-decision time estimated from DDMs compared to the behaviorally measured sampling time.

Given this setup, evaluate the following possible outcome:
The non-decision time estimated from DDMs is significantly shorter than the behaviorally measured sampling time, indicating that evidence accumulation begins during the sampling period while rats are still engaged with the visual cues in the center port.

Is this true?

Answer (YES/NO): NO